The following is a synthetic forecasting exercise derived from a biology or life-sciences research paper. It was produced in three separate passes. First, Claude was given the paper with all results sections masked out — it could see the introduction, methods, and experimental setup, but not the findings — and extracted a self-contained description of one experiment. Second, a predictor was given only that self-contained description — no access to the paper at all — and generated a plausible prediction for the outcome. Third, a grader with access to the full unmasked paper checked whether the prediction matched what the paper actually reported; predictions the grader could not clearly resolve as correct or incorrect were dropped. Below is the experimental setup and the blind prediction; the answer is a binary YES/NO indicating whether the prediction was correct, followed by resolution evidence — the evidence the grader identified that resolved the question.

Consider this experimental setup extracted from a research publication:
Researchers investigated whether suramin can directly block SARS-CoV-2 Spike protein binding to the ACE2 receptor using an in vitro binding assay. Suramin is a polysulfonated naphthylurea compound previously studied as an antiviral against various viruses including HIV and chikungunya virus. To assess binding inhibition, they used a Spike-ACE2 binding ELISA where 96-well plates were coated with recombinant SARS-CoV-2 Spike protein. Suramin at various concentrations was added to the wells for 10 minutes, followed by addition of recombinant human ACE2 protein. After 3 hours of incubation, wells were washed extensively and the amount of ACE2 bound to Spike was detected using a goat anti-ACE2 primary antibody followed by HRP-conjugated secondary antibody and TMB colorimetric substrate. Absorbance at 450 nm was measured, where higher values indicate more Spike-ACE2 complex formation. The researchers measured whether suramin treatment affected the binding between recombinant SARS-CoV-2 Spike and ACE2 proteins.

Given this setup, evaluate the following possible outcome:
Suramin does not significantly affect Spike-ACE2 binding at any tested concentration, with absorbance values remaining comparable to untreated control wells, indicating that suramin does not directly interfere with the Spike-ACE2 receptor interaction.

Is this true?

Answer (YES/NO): NO